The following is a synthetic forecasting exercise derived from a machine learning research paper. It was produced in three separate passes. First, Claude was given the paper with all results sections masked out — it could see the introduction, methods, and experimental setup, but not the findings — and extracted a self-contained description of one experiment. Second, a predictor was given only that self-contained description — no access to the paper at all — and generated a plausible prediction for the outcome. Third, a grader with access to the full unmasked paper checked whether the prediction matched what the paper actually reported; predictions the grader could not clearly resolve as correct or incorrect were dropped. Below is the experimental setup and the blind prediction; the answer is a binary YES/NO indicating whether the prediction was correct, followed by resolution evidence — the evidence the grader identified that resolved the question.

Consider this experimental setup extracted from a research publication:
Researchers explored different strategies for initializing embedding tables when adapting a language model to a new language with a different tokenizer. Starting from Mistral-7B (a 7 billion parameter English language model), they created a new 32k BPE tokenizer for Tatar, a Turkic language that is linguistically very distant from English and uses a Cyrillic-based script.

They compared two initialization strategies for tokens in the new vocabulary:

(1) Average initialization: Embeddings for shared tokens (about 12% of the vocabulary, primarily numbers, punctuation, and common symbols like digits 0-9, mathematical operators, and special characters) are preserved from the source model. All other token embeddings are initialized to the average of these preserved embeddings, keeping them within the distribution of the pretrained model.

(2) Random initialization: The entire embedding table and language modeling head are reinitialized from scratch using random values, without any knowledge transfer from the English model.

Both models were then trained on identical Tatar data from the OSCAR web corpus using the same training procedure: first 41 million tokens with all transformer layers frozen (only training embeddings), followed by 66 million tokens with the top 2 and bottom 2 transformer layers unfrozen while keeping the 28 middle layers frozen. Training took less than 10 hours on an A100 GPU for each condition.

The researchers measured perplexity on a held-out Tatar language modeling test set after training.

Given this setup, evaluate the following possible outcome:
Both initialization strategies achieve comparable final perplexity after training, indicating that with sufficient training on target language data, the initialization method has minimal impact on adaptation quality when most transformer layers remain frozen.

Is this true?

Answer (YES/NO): NO